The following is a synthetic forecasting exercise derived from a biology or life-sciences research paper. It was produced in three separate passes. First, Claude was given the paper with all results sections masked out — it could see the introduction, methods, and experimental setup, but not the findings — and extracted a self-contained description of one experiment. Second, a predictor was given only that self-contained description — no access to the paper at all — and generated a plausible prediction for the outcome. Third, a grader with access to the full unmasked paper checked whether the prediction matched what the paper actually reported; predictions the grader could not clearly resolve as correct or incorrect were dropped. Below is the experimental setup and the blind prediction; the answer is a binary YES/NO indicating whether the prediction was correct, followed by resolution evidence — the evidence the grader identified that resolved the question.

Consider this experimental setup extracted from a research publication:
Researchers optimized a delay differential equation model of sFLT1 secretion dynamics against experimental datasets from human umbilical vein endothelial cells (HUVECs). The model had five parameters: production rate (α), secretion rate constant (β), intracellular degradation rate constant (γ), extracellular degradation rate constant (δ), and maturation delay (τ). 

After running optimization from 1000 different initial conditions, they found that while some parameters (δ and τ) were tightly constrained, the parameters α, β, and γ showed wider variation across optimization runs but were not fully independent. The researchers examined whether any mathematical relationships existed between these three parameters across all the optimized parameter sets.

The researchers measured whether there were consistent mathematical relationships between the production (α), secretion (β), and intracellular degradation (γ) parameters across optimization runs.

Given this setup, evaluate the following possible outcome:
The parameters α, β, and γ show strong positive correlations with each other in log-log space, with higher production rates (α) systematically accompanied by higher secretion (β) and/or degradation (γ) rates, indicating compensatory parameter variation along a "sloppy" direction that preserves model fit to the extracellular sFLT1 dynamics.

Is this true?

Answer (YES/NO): NO